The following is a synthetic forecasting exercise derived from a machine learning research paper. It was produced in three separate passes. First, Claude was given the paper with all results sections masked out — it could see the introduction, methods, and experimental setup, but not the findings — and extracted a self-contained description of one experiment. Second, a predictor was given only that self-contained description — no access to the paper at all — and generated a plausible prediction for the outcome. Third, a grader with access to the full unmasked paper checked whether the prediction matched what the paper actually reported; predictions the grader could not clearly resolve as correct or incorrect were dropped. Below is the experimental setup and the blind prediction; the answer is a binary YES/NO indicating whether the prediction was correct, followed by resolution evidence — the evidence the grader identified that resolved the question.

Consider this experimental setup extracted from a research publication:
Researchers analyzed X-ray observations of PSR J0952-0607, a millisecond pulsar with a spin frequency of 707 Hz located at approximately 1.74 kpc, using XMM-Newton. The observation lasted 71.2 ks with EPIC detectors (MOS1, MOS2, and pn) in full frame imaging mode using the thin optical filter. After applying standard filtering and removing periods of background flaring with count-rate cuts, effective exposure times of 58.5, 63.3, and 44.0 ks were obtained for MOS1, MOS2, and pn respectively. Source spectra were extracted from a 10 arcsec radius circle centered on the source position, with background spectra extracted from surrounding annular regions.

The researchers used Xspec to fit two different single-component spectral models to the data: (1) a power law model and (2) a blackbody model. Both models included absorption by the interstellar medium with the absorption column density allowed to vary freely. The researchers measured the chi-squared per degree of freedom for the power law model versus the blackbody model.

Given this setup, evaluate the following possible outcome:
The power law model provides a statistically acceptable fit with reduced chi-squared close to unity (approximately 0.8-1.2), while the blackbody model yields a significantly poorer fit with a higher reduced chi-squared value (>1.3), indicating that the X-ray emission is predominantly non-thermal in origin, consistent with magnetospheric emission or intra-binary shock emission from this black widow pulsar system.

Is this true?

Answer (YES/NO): YES